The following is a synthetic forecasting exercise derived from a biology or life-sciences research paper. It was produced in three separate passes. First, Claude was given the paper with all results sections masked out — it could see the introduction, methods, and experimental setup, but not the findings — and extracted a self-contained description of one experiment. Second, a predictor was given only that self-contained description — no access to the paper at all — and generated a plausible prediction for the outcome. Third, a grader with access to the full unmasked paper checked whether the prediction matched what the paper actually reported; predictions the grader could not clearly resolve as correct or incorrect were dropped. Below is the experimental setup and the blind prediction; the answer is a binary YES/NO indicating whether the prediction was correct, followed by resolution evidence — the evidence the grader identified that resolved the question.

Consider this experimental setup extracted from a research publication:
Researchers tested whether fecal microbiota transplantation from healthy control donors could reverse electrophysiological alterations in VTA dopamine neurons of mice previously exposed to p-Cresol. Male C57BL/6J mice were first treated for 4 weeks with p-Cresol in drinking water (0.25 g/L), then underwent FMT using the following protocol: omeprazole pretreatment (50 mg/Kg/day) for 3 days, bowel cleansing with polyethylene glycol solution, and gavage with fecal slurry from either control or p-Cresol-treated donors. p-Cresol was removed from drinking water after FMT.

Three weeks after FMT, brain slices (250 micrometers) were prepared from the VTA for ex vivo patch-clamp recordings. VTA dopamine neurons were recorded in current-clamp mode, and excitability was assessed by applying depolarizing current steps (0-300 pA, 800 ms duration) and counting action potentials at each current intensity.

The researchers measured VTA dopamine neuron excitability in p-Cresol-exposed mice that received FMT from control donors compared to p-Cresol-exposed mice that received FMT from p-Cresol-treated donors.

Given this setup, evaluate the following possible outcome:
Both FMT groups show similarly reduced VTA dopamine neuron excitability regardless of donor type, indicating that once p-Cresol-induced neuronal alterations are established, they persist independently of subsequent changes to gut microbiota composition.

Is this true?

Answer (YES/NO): NO